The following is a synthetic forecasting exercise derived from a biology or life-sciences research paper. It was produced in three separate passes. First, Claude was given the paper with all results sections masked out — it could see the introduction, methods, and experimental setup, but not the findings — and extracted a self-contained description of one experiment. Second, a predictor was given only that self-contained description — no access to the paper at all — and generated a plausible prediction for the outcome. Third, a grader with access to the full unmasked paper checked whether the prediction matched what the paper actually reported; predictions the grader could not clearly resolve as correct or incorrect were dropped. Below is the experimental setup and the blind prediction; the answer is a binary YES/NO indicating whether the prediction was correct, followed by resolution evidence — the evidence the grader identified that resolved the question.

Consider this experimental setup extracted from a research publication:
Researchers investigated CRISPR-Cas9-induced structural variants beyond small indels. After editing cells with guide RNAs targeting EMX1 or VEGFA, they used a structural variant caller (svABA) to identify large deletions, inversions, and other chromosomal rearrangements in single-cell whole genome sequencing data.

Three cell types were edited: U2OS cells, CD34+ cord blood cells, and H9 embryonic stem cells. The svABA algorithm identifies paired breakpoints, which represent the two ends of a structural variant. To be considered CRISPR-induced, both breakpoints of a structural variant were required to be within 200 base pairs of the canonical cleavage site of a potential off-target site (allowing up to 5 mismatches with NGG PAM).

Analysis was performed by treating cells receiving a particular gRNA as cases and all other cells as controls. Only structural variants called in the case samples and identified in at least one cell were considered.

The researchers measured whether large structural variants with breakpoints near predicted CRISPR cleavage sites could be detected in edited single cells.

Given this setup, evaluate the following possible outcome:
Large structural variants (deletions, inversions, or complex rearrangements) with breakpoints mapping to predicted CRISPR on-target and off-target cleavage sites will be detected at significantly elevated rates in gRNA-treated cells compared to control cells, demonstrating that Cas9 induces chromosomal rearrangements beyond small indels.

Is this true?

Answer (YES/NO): YES